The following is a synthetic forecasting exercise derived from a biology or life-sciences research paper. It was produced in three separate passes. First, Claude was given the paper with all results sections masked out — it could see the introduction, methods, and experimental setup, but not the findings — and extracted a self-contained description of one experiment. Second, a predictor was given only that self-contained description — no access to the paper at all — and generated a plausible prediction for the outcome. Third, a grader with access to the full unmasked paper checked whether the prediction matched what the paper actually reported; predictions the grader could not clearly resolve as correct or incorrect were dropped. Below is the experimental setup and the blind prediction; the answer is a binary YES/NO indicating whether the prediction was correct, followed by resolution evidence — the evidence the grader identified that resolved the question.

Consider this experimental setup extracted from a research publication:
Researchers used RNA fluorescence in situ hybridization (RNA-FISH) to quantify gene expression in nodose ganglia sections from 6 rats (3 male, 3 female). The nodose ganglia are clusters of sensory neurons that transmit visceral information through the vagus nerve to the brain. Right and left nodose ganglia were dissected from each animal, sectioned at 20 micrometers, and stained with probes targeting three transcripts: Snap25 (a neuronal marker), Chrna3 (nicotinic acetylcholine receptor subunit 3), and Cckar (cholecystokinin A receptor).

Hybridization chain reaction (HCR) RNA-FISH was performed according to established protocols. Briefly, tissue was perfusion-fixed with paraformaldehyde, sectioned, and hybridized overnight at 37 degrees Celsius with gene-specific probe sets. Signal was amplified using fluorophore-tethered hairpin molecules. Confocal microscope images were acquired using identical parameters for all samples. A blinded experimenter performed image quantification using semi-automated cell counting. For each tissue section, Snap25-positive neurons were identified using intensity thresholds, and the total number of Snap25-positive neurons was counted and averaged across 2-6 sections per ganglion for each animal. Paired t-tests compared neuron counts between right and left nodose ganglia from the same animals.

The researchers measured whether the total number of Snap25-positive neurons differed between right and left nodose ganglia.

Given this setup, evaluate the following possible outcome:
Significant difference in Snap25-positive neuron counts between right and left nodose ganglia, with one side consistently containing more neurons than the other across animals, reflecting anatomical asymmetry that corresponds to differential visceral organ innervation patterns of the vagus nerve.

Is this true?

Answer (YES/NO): NO